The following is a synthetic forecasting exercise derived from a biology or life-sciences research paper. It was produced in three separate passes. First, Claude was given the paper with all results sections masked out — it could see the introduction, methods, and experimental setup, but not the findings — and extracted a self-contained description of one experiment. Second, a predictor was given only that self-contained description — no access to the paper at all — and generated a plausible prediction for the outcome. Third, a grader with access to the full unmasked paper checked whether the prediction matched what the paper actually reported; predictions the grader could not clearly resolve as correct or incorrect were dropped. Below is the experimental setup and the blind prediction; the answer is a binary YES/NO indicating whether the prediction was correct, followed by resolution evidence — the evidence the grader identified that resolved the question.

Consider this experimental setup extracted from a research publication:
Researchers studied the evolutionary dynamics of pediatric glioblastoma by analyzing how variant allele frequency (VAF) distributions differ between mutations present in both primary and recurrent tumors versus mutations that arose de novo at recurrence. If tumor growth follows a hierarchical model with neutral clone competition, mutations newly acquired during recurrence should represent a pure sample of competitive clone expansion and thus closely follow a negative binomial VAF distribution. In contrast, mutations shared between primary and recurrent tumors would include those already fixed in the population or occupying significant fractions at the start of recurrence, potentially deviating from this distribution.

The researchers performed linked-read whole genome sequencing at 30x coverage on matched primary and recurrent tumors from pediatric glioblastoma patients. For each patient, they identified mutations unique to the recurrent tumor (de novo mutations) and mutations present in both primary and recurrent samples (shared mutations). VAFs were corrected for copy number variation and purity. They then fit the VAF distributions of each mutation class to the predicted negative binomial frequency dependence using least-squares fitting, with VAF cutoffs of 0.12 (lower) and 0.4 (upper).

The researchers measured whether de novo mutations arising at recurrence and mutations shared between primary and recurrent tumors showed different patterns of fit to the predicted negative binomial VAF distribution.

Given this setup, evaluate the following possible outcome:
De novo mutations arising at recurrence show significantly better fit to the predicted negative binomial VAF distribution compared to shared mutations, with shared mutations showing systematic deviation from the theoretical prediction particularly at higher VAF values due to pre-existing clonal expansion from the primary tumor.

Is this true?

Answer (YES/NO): YES